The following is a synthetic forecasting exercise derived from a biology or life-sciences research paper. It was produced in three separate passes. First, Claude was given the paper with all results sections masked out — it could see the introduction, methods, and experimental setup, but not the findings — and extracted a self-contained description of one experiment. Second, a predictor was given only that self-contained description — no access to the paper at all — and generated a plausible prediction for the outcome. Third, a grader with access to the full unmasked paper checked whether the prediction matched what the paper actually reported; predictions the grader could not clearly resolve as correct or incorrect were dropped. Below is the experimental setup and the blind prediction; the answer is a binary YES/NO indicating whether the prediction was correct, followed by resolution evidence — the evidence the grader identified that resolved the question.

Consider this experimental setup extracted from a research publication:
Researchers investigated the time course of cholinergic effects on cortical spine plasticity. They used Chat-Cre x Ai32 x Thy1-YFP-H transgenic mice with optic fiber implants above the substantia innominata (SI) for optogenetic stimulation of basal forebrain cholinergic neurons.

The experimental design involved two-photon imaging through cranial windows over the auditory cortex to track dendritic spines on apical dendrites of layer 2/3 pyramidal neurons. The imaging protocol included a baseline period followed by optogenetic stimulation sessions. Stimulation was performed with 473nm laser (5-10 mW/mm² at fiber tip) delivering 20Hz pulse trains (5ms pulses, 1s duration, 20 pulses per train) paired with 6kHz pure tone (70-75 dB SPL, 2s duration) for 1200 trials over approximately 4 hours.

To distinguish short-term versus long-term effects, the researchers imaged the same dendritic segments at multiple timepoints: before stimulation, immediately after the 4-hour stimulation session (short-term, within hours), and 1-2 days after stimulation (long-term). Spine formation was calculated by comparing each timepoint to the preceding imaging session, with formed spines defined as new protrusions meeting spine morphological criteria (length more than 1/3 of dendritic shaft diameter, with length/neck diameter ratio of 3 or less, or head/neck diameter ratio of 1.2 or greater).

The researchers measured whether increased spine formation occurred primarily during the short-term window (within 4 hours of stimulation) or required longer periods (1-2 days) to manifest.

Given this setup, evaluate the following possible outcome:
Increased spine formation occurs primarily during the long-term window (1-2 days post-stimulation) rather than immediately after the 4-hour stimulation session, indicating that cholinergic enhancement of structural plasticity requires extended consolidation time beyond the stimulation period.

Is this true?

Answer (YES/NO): NO